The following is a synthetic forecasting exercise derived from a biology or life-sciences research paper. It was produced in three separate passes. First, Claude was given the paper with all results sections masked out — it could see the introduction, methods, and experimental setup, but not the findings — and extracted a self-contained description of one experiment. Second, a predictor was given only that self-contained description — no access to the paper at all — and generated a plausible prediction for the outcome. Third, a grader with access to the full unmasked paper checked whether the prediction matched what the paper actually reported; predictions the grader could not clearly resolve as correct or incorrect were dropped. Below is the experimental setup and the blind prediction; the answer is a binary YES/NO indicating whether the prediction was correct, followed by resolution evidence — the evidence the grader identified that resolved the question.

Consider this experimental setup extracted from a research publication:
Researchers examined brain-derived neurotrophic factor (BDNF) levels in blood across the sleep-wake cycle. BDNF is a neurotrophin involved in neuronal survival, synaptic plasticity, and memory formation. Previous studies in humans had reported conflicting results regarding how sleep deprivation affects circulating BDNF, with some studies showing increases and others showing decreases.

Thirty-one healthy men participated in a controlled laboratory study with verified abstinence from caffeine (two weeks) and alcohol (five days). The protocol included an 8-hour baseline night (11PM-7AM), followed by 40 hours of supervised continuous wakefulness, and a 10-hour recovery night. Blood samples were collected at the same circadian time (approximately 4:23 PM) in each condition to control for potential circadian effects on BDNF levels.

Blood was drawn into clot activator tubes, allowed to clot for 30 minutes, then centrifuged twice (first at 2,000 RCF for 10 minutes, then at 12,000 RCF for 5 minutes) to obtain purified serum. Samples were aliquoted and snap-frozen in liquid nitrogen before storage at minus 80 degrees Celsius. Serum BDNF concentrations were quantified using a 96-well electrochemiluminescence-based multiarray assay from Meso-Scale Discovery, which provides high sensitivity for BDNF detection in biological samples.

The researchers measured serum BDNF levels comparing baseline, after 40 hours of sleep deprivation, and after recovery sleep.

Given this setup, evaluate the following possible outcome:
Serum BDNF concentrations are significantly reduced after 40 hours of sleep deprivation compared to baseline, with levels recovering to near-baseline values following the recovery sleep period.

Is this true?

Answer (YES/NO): NO